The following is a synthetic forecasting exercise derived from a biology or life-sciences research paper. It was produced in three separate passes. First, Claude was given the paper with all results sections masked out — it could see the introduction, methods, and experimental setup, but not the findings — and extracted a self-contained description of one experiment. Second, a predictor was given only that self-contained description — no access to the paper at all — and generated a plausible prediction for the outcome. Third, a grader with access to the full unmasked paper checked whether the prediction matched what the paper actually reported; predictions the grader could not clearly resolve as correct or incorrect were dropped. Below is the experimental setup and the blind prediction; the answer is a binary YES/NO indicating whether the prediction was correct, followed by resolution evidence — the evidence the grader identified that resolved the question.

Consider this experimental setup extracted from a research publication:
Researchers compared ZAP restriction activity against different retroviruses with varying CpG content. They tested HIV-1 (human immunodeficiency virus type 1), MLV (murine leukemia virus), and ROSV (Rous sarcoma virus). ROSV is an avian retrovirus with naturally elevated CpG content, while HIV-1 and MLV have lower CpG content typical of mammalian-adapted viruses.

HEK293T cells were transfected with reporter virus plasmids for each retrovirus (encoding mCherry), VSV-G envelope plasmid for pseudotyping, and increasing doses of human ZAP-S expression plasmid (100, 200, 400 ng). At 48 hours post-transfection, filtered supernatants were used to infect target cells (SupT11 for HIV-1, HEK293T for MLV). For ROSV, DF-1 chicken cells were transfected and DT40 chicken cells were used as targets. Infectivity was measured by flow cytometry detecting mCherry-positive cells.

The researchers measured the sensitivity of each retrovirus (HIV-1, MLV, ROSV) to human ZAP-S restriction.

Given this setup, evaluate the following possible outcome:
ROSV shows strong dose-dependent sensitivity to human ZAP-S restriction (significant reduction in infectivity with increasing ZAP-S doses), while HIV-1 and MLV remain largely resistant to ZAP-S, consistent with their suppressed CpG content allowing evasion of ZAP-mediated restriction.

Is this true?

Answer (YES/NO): NO